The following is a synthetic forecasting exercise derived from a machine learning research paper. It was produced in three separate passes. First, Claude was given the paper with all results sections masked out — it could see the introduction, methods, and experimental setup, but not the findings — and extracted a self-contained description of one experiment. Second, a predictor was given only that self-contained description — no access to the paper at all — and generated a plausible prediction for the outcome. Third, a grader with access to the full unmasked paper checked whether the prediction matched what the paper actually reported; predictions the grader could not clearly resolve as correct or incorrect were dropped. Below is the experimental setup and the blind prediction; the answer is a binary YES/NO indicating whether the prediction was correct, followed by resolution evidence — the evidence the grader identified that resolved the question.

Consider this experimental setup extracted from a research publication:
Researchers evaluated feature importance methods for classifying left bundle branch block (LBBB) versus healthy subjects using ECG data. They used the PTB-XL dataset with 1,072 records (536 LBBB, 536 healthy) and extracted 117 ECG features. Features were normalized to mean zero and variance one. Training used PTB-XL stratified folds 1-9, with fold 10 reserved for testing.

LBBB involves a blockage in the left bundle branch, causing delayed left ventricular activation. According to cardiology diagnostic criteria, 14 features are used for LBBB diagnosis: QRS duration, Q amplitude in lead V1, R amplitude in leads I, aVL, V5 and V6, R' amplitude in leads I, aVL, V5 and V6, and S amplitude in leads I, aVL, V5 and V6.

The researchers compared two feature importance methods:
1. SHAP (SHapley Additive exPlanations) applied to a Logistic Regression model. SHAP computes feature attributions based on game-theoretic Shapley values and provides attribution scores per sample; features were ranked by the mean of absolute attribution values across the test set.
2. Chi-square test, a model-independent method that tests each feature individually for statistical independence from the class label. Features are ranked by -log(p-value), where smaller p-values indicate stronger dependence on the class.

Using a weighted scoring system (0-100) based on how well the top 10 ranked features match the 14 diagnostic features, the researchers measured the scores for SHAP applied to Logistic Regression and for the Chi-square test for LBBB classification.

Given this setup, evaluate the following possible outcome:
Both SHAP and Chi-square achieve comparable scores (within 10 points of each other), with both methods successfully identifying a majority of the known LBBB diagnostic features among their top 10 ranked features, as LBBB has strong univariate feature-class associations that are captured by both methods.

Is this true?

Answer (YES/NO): NO